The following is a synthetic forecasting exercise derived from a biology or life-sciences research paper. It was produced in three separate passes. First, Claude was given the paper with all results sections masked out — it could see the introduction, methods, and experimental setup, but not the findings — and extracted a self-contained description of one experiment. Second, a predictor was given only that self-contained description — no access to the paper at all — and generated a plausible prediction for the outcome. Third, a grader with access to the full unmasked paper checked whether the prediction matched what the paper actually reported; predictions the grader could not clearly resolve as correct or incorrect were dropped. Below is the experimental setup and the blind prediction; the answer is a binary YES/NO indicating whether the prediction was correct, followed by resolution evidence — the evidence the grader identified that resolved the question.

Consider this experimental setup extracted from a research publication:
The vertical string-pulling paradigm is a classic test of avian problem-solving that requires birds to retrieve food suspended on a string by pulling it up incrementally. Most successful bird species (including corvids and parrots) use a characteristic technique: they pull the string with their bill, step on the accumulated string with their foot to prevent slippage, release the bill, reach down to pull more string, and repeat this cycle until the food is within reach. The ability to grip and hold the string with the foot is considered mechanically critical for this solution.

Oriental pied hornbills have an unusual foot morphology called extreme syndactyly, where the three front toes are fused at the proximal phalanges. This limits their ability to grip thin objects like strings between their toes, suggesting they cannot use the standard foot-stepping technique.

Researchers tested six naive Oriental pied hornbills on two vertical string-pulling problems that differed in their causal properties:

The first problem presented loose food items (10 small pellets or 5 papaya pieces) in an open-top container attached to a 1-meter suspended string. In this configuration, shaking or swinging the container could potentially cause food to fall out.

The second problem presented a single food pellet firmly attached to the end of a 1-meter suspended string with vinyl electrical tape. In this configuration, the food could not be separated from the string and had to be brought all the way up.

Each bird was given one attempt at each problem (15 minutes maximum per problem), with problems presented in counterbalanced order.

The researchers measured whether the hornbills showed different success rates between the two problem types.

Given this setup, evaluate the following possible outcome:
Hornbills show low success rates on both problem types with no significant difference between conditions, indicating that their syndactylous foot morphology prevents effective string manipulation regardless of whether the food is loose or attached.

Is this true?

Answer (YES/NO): NO